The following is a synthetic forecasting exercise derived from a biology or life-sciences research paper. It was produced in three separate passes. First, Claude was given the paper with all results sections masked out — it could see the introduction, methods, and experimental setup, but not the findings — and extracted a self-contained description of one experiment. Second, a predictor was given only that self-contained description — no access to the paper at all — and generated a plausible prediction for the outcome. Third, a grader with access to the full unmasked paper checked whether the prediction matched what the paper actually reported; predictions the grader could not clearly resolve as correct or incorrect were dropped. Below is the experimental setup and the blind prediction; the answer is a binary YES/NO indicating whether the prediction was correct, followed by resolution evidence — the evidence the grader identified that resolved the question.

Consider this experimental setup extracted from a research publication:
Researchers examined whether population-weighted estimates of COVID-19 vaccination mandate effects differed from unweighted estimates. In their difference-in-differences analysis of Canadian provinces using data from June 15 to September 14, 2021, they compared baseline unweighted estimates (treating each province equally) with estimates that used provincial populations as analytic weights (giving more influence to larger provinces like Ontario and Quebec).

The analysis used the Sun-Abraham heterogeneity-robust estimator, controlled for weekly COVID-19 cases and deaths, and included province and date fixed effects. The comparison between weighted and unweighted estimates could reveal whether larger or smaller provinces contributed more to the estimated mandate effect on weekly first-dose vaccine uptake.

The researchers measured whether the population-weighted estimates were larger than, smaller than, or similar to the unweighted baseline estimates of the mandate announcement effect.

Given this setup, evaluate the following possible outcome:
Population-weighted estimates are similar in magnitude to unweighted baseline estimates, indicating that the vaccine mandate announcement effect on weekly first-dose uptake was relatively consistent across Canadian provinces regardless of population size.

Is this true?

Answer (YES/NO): NO